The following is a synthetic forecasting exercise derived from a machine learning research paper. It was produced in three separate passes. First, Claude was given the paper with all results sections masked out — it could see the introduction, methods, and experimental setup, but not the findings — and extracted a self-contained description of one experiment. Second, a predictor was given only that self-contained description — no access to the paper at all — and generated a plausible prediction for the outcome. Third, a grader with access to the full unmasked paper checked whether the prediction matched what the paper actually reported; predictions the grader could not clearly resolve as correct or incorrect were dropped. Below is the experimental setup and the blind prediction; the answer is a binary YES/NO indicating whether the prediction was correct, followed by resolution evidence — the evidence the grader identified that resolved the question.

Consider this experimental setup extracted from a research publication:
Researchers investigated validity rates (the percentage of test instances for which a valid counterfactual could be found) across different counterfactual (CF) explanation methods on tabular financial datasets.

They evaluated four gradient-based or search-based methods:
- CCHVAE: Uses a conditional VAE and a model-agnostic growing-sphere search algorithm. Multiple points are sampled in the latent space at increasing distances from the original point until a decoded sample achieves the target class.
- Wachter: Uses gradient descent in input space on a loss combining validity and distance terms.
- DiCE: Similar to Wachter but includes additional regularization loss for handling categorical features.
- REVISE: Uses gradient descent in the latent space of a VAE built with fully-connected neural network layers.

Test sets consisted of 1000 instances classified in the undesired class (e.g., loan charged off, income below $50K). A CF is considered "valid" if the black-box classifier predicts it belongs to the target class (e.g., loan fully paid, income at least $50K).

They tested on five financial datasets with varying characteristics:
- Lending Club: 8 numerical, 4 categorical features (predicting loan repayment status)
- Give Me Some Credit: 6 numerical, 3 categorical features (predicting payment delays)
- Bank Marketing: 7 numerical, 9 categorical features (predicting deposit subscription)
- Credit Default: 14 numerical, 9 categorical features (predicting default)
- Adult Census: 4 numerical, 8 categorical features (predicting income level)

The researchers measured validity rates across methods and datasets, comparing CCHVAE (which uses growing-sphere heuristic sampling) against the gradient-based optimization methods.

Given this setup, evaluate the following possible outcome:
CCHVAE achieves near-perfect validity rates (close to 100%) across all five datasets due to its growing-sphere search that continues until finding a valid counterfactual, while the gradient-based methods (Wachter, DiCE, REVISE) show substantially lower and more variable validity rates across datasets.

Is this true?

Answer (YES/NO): NO